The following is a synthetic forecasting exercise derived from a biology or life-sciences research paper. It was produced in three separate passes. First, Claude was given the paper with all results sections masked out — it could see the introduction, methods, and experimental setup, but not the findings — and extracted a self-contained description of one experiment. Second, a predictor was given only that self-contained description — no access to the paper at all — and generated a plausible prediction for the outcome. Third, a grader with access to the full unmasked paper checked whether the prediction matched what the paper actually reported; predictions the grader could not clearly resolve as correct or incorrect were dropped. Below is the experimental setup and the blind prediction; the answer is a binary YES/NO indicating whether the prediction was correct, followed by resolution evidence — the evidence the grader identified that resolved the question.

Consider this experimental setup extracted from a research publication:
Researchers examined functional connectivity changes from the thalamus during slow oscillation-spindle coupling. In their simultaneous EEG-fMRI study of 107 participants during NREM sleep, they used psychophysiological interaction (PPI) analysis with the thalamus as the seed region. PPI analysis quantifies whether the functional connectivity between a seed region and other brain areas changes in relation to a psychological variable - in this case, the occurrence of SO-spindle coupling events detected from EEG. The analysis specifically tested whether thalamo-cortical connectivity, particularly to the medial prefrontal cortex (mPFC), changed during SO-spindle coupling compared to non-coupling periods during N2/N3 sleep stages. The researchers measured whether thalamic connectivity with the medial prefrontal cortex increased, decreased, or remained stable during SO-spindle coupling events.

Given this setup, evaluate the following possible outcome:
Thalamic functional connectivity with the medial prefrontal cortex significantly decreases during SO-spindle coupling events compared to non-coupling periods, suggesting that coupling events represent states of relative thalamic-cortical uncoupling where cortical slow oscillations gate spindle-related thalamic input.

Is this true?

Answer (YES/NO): NO